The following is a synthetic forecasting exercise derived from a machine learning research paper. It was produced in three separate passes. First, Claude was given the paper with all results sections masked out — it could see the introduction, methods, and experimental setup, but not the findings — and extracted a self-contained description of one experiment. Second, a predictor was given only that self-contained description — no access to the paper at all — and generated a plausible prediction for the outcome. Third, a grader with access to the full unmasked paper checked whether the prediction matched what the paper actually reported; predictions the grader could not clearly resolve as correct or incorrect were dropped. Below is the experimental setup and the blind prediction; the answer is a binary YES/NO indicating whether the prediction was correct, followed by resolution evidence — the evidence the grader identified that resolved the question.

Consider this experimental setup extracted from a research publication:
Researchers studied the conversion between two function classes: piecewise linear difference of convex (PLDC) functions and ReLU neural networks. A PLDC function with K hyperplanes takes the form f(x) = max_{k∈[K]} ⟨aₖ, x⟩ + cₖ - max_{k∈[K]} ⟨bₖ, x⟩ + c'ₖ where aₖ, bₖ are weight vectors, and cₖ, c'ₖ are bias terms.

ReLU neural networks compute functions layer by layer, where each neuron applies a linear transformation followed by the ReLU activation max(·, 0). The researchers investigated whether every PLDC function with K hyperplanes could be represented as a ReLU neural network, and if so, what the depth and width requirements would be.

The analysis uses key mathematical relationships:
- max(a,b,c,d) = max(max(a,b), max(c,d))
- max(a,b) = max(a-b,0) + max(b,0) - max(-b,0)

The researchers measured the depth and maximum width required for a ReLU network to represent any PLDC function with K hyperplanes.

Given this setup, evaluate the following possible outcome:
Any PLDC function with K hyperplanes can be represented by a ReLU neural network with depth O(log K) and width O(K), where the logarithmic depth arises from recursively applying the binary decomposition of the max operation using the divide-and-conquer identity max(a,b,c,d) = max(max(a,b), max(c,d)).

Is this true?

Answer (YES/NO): YES